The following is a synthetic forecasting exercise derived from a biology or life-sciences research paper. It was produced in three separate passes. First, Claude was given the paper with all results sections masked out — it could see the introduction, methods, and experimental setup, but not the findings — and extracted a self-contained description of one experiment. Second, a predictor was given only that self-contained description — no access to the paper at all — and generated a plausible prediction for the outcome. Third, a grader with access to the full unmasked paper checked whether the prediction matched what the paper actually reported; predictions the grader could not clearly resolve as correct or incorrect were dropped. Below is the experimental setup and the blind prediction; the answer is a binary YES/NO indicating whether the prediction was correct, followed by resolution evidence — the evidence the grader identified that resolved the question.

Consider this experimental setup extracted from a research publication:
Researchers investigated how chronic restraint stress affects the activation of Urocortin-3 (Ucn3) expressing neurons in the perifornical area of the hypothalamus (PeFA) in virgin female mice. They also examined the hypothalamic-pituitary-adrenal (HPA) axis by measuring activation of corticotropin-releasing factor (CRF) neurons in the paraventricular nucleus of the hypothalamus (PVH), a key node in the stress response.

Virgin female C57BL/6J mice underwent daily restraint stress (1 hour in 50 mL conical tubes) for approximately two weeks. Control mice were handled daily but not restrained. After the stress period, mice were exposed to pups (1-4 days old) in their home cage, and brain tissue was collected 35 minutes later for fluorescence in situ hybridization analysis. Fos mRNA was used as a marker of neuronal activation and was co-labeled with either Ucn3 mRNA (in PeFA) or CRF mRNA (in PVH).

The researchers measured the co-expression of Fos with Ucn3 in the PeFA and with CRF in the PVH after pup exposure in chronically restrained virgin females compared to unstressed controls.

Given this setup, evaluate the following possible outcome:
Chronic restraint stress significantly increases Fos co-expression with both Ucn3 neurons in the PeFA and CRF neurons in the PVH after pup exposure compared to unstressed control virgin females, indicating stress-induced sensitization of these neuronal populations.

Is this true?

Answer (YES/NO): NO